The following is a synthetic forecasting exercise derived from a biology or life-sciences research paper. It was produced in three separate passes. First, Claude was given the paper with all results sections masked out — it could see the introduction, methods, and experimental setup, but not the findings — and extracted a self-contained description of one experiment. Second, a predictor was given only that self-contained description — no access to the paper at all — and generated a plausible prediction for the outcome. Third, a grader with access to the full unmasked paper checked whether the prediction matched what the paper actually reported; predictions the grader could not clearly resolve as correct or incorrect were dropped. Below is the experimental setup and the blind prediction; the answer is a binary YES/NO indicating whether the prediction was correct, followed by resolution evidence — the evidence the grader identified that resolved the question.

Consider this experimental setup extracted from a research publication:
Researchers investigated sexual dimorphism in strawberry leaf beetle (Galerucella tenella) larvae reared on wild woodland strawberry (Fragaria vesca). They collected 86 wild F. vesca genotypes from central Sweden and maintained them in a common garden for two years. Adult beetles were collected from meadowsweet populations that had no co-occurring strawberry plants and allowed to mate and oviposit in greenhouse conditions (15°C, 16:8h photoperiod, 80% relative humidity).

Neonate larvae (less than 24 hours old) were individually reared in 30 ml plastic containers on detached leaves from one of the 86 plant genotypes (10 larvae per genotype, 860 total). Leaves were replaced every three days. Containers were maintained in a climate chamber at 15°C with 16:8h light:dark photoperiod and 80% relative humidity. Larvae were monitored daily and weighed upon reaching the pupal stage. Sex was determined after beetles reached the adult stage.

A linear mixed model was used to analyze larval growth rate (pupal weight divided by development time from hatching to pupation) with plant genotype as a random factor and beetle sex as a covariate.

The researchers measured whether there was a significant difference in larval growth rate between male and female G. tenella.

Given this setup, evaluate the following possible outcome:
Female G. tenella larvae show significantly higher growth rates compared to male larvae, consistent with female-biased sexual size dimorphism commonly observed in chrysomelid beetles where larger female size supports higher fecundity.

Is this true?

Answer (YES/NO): YES